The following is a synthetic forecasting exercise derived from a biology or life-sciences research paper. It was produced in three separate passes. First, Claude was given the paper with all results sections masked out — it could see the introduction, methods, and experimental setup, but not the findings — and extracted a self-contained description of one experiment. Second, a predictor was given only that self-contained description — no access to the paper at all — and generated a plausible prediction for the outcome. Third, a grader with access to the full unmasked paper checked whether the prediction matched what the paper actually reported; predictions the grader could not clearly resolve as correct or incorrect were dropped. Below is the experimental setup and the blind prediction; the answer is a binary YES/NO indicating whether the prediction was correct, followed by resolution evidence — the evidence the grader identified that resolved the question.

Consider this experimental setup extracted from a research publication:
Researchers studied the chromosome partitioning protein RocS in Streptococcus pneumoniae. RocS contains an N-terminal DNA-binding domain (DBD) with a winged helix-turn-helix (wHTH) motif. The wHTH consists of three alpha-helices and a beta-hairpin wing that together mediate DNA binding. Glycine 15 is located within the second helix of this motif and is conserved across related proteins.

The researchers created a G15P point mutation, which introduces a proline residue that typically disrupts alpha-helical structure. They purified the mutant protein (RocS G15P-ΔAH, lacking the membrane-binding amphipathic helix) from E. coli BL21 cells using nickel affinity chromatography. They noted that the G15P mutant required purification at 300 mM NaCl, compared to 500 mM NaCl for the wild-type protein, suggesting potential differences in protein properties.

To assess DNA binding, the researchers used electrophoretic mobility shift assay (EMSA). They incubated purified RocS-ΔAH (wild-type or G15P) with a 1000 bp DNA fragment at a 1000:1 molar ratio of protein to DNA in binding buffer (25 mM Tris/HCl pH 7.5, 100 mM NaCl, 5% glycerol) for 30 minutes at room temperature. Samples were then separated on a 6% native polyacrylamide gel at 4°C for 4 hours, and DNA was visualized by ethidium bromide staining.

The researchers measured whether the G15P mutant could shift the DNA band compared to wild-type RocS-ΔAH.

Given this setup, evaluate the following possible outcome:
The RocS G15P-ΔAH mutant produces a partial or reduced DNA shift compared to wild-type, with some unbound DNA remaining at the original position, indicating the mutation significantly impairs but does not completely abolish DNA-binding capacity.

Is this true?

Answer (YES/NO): NO